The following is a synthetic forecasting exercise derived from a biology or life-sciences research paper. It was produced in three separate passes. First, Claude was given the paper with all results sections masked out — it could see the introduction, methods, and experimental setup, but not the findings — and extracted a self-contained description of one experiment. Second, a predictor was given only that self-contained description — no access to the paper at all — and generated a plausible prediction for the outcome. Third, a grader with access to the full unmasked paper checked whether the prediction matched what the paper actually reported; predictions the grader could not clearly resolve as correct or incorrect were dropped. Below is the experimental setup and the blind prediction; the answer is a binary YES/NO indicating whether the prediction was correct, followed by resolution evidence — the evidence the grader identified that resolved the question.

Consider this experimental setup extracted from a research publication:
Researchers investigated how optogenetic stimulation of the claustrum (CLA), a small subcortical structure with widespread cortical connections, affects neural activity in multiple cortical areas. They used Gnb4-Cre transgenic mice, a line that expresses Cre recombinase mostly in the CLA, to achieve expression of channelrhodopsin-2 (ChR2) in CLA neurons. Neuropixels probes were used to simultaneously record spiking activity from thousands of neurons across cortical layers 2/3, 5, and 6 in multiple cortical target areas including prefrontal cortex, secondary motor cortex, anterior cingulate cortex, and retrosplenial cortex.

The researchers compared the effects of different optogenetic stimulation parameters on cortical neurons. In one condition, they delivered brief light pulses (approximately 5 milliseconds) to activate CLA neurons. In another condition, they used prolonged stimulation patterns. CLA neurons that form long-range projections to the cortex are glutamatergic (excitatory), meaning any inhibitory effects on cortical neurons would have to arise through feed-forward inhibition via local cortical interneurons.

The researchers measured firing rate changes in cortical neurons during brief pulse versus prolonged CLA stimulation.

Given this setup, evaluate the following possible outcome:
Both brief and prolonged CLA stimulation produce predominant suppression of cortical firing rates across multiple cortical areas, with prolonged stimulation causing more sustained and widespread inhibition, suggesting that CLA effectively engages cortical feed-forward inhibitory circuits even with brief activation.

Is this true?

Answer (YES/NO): NO